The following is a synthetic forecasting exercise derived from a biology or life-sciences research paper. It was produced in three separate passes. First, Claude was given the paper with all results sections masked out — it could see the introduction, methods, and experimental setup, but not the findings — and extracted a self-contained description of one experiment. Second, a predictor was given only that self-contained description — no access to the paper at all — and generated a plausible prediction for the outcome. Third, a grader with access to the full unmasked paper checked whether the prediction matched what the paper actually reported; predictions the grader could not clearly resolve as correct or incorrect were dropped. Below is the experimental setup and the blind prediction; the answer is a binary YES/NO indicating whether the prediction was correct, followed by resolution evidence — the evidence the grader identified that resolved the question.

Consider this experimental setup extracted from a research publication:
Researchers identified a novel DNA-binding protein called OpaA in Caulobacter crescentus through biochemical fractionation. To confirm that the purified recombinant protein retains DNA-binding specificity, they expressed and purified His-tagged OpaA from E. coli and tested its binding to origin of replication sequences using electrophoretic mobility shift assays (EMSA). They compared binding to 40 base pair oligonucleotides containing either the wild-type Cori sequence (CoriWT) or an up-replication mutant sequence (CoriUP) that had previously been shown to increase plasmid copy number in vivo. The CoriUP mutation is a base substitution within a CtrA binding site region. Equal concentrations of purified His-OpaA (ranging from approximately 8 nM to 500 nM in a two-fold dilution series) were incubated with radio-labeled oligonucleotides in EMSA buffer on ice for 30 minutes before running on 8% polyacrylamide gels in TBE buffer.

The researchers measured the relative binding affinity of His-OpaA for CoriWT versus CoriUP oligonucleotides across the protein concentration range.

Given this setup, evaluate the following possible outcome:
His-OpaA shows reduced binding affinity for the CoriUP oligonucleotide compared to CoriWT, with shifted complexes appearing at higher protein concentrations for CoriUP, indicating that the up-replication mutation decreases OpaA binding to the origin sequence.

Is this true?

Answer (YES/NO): NO